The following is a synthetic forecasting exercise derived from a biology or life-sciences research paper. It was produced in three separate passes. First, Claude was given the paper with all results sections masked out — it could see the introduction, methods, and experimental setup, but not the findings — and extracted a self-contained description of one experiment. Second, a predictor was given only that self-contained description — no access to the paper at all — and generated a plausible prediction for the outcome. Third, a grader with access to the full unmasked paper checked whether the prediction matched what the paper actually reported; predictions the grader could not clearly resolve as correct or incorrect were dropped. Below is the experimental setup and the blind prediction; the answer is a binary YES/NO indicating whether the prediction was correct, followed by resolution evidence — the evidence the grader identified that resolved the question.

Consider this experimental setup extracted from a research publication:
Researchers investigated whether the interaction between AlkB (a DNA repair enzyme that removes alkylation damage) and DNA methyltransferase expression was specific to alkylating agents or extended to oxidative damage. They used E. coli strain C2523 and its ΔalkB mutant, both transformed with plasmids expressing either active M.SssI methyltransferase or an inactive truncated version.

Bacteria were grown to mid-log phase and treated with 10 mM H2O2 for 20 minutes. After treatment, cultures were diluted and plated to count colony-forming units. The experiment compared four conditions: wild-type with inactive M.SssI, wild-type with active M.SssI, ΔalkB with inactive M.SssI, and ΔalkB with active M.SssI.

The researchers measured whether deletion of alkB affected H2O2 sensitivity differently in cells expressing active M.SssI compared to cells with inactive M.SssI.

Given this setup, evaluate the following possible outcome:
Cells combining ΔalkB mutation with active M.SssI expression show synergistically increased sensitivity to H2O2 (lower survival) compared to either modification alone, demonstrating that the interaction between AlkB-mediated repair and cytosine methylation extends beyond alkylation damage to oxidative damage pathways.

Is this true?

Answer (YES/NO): NO